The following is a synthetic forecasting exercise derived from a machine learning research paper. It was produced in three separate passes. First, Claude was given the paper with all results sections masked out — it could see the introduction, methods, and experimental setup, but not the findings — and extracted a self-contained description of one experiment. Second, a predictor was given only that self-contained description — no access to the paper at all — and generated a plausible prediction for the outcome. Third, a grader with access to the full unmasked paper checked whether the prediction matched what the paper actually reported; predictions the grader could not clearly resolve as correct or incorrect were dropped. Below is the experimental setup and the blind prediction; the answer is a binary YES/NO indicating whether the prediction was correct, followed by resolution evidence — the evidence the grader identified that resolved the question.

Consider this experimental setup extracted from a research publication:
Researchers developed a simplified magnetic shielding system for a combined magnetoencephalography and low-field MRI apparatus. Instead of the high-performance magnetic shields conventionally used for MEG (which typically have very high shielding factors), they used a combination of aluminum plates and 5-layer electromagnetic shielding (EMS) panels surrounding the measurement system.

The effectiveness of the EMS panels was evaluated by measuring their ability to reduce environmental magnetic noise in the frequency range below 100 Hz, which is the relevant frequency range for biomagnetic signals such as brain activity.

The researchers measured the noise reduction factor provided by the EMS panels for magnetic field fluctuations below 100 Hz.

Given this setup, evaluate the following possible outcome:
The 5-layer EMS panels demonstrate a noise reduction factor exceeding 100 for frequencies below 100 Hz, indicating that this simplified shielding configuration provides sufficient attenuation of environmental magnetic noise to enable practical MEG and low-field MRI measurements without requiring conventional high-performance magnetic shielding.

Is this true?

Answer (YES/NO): NO